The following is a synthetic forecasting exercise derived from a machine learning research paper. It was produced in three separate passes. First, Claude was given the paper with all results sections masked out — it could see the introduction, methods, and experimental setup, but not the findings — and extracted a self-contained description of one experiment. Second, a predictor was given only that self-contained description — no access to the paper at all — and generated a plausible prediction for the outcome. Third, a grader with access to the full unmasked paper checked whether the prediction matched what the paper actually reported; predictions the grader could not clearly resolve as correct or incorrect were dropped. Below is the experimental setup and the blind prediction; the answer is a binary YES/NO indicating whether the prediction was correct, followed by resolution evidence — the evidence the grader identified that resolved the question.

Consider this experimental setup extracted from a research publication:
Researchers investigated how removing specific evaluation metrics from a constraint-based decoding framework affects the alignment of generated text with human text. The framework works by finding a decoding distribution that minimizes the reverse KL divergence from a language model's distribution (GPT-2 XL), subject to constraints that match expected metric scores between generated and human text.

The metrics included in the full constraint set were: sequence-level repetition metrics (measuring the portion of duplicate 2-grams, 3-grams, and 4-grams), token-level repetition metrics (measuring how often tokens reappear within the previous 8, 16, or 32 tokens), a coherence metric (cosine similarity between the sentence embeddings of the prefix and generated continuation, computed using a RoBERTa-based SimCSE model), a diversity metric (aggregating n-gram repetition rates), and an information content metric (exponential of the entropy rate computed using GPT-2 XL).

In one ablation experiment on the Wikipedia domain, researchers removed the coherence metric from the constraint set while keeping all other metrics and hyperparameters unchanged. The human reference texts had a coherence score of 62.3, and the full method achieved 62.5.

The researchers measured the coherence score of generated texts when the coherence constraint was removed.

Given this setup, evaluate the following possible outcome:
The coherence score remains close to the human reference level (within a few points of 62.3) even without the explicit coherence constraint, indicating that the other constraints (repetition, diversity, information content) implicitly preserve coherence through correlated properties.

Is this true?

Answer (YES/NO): NO